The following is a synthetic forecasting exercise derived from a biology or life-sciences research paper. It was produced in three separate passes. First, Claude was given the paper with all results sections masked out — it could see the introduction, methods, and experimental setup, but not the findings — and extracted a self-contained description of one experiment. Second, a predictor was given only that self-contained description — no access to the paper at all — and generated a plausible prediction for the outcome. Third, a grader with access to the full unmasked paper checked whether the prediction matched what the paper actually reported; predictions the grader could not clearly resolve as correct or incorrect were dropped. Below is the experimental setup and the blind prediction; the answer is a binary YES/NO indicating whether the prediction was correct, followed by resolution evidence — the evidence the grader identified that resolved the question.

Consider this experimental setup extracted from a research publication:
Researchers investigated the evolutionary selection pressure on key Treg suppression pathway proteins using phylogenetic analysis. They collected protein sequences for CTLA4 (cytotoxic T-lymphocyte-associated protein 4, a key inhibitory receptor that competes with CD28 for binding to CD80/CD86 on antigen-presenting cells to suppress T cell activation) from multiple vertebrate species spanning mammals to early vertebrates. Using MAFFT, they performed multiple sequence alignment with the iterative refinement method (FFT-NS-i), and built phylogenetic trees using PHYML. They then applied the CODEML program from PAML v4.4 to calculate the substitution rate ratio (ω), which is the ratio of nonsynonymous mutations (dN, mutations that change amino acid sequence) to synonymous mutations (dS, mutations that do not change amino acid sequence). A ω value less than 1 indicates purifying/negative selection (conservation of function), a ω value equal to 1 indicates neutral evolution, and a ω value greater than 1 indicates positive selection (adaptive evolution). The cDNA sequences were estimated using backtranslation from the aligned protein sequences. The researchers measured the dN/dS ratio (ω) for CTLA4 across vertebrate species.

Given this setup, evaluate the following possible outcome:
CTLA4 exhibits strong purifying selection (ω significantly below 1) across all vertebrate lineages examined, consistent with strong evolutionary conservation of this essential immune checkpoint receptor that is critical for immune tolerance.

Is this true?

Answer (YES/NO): YES